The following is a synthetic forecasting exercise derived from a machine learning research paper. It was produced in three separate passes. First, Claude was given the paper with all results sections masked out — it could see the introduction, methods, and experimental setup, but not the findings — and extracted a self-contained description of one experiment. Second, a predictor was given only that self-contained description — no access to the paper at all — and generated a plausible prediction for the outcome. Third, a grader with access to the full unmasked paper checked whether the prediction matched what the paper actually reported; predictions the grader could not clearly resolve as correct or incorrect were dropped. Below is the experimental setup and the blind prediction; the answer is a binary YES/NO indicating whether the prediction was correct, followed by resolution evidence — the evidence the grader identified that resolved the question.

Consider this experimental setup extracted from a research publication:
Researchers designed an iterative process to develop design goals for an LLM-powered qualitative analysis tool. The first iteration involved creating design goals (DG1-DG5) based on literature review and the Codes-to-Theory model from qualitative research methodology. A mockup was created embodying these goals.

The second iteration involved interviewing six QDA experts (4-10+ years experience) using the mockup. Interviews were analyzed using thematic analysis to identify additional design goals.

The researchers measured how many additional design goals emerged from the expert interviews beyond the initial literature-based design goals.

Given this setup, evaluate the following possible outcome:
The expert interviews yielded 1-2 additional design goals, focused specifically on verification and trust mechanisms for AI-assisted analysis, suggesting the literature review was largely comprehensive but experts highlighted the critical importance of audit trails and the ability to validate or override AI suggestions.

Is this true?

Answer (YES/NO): NO